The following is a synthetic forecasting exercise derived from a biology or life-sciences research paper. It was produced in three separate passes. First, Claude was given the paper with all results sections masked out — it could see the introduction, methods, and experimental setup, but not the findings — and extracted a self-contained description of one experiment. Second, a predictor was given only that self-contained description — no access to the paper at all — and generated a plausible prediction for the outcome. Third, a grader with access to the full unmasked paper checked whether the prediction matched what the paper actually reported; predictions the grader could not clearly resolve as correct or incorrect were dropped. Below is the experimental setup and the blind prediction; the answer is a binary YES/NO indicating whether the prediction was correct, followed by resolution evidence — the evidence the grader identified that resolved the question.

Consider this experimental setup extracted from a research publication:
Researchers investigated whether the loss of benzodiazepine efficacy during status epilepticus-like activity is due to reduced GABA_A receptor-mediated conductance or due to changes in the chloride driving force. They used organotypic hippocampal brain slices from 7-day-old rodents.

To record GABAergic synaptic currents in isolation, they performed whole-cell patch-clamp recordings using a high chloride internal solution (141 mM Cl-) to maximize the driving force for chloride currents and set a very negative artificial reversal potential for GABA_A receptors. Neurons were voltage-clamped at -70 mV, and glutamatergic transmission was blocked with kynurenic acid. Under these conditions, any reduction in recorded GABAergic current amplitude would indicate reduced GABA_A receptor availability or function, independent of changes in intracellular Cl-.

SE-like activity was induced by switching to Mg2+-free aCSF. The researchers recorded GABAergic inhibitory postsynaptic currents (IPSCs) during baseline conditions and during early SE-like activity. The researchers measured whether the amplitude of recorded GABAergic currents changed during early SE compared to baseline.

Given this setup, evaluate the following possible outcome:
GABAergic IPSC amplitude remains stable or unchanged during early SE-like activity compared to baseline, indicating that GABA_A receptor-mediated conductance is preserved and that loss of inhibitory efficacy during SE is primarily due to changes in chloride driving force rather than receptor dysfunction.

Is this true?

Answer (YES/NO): NO